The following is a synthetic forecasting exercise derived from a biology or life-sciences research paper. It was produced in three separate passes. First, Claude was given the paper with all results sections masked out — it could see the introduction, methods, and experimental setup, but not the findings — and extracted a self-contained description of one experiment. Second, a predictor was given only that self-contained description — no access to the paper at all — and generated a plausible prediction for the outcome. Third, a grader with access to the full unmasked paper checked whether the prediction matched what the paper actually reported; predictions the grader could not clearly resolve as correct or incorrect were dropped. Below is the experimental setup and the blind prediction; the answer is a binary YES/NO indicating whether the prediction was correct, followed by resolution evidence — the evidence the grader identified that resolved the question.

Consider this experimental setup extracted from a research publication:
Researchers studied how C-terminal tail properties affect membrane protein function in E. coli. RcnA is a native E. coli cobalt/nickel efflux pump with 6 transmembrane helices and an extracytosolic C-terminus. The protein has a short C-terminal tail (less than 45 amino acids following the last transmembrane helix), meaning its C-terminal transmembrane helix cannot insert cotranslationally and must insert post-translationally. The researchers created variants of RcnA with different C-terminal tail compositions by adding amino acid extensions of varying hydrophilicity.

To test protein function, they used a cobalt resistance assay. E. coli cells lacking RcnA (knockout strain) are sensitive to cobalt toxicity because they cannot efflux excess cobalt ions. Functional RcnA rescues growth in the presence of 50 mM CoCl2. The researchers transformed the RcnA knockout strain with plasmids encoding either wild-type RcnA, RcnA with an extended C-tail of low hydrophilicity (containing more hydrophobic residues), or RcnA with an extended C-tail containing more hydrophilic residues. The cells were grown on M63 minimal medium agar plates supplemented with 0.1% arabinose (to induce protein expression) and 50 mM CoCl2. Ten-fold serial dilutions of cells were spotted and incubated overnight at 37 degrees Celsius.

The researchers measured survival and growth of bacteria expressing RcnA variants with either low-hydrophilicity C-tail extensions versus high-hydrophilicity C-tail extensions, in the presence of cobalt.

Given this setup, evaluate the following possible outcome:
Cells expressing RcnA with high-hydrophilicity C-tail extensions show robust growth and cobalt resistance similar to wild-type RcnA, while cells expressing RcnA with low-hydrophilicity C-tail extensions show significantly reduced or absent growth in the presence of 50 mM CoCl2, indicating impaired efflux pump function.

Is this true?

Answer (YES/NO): NO